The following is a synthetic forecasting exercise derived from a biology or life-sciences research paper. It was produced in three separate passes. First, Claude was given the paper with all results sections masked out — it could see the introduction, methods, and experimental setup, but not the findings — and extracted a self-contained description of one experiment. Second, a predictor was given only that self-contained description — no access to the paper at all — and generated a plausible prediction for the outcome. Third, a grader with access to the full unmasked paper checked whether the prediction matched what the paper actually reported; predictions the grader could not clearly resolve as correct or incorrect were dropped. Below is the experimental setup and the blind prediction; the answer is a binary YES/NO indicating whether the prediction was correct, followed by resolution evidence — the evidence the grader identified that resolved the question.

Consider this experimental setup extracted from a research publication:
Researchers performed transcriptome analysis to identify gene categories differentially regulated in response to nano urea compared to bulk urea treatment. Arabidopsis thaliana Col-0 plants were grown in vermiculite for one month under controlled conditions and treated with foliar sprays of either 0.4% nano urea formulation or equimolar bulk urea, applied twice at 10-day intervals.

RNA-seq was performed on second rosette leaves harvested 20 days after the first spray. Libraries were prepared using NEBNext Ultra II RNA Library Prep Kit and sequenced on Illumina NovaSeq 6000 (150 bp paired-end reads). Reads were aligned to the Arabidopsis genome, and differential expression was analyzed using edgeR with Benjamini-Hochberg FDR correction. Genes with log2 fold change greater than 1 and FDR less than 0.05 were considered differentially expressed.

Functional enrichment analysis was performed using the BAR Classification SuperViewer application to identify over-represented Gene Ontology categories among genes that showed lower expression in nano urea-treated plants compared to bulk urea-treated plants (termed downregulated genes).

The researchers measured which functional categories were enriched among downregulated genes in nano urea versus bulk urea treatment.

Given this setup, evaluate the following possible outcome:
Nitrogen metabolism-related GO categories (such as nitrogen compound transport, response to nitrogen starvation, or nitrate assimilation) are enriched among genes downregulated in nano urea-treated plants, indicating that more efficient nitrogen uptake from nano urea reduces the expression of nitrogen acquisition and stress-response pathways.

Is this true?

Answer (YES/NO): YES